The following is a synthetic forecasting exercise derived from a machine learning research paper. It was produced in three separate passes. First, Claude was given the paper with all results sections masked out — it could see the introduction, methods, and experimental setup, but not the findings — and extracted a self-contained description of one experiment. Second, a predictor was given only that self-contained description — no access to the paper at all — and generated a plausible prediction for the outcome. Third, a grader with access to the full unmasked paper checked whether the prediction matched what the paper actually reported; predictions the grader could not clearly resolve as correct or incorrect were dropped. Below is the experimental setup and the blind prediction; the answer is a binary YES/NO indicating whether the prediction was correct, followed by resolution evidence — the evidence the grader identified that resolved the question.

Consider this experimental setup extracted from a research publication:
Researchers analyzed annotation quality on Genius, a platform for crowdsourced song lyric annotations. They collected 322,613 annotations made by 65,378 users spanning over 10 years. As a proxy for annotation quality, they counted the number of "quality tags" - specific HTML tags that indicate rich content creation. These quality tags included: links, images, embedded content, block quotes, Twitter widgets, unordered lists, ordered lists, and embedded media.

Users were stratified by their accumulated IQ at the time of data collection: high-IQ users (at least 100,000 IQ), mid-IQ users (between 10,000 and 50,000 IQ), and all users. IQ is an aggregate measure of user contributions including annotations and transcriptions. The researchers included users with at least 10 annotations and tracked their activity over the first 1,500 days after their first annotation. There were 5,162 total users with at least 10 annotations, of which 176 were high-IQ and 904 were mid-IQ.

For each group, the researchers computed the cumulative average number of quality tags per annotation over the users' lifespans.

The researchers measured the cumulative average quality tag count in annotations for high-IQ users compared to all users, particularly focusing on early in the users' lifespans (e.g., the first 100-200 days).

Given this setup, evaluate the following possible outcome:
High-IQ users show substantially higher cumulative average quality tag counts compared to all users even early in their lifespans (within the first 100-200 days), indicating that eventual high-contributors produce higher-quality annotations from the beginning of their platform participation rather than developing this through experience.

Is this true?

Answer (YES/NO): YES